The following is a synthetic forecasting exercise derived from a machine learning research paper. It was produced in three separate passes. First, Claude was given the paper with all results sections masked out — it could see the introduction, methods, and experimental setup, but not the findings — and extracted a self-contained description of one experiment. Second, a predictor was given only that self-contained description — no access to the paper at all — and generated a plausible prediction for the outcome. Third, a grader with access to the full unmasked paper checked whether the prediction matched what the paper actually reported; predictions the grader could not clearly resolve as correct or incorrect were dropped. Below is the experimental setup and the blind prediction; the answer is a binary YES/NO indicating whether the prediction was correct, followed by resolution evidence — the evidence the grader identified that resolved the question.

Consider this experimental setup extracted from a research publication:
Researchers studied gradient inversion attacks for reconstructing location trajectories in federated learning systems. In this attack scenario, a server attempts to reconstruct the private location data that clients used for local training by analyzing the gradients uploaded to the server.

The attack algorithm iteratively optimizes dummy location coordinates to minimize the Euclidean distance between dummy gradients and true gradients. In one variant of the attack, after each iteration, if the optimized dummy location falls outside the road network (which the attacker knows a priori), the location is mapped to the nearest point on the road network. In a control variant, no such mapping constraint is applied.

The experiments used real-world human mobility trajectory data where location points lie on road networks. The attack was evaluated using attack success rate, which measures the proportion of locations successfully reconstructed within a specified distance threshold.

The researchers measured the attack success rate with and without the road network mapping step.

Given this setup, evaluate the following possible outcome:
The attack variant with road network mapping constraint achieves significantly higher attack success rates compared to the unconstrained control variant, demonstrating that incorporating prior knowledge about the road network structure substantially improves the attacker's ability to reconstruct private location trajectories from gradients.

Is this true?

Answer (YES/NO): YES